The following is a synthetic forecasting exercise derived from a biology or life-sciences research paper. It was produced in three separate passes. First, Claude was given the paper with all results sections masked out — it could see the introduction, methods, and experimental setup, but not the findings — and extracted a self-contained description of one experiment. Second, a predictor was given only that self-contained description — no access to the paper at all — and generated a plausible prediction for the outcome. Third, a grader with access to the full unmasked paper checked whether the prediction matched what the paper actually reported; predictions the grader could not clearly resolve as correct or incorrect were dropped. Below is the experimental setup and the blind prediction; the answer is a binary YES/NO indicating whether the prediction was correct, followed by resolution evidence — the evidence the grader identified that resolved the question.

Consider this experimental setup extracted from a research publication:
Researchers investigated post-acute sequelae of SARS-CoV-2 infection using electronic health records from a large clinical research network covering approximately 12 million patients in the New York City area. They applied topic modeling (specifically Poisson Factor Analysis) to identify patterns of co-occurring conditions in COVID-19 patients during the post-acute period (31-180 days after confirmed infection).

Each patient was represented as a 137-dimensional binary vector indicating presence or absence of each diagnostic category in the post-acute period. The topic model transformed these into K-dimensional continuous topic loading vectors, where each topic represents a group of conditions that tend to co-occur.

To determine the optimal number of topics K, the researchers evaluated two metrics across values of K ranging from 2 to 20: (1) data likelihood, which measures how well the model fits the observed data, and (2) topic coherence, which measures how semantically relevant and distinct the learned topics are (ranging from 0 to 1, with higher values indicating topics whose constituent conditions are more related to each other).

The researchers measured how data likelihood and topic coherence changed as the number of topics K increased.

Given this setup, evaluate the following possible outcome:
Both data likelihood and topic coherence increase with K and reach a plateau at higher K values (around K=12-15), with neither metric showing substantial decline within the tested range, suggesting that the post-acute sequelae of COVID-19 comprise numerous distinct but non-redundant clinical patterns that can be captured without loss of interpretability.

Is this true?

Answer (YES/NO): NO